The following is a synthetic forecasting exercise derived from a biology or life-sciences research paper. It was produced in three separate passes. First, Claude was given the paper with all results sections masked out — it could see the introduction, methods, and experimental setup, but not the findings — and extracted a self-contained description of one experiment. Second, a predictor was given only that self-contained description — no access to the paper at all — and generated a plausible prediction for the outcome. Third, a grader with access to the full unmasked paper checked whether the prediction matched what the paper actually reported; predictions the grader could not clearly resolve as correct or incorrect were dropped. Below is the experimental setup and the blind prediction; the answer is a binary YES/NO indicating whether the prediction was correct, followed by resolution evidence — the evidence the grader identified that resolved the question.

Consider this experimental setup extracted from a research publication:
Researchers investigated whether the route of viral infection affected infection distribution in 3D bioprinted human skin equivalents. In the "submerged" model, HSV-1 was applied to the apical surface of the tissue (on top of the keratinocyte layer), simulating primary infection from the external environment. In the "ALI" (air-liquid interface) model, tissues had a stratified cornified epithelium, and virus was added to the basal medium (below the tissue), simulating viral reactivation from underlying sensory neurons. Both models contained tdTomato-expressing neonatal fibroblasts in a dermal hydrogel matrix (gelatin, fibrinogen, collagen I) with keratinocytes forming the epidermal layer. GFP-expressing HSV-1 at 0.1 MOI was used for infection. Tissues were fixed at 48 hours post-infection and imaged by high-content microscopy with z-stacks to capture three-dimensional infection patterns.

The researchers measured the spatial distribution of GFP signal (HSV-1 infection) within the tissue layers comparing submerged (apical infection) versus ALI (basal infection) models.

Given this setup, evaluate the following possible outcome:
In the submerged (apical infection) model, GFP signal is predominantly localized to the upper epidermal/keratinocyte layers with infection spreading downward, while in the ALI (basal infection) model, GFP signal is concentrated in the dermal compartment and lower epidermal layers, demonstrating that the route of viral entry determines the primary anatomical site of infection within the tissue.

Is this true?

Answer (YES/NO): NO